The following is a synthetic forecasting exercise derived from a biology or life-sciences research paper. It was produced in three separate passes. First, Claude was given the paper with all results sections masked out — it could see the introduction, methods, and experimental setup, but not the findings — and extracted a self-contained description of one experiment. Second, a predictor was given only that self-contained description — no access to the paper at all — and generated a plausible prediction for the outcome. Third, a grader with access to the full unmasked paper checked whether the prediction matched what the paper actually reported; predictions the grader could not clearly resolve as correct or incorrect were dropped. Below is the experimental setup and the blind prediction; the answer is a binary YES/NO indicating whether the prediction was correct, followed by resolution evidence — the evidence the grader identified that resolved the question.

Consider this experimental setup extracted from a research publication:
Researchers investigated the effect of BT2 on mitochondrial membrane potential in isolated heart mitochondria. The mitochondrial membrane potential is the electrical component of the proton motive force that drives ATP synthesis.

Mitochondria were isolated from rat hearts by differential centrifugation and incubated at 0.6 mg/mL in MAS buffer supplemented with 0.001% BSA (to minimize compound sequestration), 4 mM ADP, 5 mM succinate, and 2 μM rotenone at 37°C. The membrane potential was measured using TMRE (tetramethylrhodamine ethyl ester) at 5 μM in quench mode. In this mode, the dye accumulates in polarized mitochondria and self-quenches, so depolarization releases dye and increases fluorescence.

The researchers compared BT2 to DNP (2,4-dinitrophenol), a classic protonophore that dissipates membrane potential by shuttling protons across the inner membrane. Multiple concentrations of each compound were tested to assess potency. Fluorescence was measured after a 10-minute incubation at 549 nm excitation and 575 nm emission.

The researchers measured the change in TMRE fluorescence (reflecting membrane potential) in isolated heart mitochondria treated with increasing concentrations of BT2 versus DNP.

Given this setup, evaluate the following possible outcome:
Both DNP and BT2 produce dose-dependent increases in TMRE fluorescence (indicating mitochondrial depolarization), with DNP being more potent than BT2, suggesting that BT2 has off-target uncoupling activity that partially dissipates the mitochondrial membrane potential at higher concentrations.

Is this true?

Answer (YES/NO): YES